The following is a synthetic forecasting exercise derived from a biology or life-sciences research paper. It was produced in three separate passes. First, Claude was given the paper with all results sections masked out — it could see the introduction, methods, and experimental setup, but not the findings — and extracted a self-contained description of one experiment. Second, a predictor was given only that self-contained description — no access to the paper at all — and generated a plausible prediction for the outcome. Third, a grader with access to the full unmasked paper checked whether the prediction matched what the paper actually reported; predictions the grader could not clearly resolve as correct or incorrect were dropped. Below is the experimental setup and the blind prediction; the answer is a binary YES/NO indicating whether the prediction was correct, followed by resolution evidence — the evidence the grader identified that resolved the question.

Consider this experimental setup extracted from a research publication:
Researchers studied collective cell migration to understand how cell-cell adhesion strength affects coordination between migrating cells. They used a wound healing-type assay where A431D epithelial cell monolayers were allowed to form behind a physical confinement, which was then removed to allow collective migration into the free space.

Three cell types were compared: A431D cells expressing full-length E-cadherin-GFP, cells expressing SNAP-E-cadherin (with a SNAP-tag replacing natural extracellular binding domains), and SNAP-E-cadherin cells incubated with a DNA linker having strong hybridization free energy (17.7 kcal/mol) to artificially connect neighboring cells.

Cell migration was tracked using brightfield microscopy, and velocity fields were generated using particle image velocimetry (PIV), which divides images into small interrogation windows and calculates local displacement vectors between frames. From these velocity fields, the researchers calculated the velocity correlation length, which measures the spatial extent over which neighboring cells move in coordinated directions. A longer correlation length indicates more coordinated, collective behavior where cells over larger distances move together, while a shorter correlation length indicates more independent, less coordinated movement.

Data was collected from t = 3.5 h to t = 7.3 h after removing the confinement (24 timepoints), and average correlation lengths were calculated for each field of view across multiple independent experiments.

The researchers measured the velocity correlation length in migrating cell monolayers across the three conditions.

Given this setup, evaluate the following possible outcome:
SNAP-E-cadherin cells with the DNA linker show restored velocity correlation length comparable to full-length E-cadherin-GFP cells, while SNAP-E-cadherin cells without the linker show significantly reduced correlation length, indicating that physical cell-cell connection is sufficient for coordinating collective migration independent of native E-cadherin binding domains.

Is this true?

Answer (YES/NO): YES